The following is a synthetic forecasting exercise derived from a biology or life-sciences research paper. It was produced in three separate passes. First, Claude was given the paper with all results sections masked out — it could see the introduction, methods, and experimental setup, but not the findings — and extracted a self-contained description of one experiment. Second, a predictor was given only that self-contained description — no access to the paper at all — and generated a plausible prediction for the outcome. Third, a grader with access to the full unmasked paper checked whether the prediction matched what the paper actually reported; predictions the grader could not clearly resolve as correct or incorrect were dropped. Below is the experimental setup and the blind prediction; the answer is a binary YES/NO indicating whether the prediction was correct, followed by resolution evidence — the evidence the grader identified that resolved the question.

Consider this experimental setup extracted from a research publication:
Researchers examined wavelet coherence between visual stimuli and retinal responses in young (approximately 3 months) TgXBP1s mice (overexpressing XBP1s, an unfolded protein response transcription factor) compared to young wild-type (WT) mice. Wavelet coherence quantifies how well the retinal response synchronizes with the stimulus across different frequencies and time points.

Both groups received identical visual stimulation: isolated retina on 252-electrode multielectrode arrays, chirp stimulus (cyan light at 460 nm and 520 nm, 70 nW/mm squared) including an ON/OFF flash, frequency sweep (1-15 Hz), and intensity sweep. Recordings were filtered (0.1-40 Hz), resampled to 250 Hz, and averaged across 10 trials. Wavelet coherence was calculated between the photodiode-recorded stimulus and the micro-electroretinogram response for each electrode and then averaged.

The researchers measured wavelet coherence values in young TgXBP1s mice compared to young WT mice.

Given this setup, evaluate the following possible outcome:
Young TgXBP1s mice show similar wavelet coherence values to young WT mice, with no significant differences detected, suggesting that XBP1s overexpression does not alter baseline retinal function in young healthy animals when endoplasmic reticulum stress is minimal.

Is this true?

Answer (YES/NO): NO